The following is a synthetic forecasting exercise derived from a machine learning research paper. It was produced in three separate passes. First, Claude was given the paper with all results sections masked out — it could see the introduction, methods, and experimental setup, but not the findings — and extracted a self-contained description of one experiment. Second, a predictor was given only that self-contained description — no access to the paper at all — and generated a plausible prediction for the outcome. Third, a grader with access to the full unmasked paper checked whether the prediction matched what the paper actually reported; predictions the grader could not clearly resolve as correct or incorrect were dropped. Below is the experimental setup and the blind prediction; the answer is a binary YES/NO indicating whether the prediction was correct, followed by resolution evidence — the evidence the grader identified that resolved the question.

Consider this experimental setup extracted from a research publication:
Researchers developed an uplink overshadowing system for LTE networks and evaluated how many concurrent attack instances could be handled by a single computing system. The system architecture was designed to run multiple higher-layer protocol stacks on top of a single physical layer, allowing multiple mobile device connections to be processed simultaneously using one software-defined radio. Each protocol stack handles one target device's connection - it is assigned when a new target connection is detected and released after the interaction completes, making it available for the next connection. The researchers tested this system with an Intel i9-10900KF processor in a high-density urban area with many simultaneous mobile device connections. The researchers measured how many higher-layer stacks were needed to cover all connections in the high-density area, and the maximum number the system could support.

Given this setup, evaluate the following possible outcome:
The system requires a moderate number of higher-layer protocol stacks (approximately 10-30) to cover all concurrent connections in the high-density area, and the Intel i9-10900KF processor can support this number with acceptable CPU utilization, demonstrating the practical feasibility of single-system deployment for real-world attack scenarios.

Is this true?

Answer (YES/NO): NO